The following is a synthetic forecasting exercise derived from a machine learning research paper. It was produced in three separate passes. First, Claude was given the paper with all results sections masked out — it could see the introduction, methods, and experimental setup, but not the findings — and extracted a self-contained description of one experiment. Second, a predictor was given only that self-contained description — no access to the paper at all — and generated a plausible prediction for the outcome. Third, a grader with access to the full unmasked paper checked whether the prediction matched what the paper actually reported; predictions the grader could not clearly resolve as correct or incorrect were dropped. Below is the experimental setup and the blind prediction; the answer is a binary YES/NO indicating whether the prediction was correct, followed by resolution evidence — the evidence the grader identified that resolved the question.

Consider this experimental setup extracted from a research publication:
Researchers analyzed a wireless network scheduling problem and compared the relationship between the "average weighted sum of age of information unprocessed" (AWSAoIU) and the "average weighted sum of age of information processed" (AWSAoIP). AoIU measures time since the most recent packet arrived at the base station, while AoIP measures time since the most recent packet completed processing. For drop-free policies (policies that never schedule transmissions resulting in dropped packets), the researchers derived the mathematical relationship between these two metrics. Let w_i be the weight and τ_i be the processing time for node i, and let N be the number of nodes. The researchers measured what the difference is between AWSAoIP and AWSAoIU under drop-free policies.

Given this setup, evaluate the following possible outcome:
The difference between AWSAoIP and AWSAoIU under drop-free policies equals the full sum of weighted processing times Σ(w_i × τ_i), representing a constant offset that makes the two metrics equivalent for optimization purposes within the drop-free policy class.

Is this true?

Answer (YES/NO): NO